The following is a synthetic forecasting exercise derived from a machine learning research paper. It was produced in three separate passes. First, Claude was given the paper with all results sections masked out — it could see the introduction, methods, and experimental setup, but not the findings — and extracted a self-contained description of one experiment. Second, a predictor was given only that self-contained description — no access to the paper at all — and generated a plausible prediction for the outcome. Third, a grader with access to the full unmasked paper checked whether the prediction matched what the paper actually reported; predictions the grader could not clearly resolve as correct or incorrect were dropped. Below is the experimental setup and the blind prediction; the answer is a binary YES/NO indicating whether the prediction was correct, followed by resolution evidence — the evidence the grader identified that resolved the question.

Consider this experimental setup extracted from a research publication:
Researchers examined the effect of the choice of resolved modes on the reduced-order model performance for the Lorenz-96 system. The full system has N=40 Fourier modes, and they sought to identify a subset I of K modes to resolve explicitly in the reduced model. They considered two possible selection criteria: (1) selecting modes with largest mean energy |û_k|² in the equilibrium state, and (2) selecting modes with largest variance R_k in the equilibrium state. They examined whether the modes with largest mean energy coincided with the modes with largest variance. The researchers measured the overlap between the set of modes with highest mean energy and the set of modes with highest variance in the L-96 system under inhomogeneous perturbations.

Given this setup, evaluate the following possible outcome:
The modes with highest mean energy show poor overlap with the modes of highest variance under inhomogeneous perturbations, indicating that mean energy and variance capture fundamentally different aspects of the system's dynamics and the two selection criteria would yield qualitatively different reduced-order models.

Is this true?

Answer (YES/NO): YES